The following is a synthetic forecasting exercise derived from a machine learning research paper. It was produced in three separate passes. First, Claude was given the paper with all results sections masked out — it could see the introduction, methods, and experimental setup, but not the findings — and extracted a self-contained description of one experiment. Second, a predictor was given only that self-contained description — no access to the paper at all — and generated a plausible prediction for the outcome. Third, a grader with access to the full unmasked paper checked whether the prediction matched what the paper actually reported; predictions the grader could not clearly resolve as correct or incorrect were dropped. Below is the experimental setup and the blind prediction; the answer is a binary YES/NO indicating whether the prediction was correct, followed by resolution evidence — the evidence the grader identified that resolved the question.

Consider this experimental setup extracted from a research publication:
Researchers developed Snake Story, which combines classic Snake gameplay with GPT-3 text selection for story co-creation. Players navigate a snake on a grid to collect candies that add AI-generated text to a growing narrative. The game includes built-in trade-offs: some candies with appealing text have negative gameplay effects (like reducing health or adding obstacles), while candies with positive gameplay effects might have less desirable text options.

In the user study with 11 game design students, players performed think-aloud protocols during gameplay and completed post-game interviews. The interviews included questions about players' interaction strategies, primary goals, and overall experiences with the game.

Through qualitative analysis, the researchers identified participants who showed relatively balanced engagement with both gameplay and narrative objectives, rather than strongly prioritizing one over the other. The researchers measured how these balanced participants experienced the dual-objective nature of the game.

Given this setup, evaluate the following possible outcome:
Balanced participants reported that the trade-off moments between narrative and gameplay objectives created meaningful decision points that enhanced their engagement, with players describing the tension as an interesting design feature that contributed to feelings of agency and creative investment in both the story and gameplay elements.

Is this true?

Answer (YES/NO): NO